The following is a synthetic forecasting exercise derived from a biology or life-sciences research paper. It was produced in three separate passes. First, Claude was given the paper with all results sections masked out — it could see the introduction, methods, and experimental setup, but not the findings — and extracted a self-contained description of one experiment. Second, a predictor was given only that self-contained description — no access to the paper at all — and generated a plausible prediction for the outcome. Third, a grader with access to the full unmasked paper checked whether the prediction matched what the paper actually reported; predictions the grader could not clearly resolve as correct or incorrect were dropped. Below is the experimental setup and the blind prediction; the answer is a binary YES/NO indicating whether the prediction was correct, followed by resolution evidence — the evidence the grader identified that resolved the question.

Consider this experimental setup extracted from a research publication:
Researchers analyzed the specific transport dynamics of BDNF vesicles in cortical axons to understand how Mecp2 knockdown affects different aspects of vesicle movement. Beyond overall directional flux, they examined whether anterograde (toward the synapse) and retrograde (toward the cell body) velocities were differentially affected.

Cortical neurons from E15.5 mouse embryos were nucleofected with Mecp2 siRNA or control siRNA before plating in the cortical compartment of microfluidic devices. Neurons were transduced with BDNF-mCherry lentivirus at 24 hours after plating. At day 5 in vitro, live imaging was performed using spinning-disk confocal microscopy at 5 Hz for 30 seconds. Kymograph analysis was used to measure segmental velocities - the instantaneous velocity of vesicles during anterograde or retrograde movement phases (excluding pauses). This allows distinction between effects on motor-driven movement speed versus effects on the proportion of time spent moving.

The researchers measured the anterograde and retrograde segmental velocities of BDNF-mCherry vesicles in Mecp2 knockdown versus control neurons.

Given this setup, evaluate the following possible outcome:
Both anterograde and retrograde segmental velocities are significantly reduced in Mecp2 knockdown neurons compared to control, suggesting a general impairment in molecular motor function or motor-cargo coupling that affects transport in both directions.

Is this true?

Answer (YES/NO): YES